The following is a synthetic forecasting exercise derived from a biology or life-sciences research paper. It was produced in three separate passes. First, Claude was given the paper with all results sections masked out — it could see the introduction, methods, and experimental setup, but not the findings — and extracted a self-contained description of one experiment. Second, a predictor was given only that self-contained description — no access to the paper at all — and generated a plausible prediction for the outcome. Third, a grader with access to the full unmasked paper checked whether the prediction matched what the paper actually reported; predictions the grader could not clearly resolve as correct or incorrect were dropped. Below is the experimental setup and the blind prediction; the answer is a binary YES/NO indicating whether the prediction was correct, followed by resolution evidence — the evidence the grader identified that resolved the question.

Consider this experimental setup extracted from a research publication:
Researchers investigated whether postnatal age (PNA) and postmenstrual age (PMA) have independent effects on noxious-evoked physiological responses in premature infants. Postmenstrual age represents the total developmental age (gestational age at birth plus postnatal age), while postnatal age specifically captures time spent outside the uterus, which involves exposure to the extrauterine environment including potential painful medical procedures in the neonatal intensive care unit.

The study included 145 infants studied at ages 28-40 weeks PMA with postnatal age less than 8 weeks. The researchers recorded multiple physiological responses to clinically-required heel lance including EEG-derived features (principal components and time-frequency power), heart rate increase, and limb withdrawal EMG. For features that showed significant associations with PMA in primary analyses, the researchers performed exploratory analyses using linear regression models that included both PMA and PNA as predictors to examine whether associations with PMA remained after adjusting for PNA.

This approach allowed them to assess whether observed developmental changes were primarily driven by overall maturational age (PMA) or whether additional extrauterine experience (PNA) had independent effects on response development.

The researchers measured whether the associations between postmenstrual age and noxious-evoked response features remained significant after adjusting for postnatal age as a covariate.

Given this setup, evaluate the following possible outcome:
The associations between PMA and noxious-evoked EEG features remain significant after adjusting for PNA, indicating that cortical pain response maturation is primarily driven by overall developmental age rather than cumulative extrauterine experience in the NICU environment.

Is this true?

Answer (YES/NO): YES